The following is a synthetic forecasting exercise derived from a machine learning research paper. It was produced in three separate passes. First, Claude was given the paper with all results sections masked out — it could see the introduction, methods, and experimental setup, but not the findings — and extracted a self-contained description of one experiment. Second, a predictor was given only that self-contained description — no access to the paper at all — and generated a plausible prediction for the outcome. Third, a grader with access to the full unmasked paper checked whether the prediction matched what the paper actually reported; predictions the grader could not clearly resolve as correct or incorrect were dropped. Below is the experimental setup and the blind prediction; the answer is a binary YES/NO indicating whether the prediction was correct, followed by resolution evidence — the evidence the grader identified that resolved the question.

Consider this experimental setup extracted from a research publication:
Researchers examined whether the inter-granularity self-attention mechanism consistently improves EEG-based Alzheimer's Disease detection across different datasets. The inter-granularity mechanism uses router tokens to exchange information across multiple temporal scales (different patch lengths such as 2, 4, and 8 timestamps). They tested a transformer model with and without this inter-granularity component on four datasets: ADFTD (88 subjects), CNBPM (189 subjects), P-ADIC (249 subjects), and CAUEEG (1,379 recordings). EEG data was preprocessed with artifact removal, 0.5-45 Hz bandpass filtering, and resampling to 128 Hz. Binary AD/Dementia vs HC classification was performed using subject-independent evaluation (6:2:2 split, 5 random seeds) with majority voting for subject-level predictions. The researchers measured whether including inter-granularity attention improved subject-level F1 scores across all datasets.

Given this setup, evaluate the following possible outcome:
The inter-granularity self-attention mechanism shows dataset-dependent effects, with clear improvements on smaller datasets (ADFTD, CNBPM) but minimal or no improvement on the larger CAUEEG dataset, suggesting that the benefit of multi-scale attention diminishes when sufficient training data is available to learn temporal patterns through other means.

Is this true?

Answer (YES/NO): NO